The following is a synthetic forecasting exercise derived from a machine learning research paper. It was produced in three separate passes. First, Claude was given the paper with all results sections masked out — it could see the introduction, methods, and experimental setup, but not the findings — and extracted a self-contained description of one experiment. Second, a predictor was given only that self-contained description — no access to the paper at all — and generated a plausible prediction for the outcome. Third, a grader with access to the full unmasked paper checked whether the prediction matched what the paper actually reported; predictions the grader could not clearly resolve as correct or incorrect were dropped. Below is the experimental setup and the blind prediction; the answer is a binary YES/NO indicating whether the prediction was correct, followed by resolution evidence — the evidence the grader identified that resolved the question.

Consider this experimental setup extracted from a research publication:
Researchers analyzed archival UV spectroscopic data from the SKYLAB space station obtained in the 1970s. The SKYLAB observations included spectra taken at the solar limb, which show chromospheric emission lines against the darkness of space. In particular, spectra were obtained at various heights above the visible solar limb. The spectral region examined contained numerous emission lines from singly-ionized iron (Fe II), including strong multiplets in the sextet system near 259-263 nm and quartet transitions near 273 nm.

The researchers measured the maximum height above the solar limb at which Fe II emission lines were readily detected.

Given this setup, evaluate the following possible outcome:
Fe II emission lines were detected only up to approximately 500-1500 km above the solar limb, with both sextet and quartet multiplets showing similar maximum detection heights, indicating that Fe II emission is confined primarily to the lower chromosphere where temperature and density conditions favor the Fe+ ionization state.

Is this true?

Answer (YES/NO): NO